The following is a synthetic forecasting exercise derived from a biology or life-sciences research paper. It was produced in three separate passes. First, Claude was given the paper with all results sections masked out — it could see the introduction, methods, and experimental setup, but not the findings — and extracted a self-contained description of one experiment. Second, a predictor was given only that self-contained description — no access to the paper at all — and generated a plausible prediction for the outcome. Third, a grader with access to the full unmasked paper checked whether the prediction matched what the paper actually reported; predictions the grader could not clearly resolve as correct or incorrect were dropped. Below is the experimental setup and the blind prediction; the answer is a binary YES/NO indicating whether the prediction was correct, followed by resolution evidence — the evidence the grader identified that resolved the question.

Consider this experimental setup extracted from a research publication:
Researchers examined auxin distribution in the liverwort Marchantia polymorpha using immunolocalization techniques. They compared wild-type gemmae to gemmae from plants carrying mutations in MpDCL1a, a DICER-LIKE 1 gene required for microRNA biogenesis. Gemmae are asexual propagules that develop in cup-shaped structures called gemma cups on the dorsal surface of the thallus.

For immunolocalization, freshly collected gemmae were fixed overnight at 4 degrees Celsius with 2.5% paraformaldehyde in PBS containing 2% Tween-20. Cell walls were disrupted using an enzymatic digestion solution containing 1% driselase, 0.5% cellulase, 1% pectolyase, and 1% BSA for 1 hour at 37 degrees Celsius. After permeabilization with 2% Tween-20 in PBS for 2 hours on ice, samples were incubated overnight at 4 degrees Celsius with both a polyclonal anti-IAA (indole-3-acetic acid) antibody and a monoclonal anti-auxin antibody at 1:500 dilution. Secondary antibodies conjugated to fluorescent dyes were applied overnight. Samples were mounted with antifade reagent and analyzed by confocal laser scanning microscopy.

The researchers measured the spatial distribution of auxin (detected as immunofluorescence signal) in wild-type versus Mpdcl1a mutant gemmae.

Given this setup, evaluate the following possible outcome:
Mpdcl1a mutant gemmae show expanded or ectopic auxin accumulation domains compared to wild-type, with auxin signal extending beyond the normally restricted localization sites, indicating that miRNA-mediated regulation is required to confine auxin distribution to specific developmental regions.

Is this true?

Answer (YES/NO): YES